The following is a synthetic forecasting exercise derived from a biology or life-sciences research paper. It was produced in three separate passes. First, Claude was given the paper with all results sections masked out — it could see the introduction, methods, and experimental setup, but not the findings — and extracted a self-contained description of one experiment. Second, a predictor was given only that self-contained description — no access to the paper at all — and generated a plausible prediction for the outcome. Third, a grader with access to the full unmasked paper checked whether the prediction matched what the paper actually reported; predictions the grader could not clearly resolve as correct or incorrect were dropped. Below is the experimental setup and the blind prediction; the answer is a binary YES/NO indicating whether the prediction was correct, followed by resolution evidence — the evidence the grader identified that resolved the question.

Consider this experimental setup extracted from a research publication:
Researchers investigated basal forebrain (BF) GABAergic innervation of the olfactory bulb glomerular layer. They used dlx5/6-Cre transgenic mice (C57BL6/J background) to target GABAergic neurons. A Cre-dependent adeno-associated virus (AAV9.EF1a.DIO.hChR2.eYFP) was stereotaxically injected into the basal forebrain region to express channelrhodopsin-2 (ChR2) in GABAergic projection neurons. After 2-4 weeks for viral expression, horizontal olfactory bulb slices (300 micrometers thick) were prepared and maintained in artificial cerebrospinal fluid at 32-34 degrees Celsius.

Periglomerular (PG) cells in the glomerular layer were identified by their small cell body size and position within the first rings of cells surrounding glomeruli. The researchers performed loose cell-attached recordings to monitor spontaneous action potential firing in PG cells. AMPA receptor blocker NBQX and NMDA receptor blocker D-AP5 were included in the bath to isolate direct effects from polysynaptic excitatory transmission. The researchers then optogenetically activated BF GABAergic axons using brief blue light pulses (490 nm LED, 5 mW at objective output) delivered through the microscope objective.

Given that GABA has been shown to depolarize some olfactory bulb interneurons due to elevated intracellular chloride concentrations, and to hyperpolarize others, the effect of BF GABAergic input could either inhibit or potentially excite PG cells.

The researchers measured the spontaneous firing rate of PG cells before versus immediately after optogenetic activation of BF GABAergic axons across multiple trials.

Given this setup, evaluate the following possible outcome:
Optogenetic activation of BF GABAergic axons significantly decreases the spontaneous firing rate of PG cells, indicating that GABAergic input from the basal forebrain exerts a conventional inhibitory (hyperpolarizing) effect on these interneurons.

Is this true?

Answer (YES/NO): NO